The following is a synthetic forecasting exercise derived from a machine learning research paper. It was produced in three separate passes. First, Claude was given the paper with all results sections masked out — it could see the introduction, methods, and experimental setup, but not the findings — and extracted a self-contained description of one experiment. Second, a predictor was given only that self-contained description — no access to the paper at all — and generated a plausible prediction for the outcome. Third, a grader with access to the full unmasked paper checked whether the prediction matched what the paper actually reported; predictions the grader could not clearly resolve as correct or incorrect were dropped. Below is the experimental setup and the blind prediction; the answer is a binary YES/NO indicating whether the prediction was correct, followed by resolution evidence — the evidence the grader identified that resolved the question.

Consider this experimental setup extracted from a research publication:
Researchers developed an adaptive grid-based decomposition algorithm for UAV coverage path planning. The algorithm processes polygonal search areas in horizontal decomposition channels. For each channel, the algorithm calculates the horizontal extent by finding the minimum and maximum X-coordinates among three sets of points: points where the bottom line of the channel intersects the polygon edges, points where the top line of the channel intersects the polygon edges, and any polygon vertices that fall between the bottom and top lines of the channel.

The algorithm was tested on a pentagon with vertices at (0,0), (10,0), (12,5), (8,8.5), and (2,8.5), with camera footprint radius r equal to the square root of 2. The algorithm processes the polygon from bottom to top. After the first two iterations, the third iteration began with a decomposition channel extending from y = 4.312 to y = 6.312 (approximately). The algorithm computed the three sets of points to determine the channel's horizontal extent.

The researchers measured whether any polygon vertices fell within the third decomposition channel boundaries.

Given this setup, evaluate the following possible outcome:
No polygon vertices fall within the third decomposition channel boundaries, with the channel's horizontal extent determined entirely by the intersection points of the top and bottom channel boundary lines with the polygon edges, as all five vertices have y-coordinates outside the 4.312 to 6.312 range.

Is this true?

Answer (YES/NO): NO